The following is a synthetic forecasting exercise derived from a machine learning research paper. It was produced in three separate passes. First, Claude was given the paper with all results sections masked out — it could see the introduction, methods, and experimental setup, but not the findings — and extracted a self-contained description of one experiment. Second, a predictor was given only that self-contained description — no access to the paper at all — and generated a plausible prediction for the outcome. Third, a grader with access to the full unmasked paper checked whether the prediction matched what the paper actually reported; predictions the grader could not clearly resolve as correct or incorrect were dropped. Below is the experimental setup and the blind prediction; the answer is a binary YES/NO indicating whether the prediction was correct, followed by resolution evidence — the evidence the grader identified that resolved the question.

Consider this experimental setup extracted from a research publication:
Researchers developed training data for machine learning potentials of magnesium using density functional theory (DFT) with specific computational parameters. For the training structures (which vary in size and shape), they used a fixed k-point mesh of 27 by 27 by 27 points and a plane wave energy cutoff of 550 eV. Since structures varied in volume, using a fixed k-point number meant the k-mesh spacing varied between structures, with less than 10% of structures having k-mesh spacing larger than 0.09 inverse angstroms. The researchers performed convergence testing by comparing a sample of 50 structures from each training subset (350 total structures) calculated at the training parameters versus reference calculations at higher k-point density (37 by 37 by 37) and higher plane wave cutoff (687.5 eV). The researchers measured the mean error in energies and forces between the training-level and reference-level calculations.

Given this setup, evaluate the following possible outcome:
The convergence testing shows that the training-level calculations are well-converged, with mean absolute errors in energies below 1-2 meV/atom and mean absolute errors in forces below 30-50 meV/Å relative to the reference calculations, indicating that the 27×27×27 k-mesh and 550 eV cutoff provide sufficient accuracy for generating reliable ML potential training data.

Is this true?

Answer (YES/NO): NO